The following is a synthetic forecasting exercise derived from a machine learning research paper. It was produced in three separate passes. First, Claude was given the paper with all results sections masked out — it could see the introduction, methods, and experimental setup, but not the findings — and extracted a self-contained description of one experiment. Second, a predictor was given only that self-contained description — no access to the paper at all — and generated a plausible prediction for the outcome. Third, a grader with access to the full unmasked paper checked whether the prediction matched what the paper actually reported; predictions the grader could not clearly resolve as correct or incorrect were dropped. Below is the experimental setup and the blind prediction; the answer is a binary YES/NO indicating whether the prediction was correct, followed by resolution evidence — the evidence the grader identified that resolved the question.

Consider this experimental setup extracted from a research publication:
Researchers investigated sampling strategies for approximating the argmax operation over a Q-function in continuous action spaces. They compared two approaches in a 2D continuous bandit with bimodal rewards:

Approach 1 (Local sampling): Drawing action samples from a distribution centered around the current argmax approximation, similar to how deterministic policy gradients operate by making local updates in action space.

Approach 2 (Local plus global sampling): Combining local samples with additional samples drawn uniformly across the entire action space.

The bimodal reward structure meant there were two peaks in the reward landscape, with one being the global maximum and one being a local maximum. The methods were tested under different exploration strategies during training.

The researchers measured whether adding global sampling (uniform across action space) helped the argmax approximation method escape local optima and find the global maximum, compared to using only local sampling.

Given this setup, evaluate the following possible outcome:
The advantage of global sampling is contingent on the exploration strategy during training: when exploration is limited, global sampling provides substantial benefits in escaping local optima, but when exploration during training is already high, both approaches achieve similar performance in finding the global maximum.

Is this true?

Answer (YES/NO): NO